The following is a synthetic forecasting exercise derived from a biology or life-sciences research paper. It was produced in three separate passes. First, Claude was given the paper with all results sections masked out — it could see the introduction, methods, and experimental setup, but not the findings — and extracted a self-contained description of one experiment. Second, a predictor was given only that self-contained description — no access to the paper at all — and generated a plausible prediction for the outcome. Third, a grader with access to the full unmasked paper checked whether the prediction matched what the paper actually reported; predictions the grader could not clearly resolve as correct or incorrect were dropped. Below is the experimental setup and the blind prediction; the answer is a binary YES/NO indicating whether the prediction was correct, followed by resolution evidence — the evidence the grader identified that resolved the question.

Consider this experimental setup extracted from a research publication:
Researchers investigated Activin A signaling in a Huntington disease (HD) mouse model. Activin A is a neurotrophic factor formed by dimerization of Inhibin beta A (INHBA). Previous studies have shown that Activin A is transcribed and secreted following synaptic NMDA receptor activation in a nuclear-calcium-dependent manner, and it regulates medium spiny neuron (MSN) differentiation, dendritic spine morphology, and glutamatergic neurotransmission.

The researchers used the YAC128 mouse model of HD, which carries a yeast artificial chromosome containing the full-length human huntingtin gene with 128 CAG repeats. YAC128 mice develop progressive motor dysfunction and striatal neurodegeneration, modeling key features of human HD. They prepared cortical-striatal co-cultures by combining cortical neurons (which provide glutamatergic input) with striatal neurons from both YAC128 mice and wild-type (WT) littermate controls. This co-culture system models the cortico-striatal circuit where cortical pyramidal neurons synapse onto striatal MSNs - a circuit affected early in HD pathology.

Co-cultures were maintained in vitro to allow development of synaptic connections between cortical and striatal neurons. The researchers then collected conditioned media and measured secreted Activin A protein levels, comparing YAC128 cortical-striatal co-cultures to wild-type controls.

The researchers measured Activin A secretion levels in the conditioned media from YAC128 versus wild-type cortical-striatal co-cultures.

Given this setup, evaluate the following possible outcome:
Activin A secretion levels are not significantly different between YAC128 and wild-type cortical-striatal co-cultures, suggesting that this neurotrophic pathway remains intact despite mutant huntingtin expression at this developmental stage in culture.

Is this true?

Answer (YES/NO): NO